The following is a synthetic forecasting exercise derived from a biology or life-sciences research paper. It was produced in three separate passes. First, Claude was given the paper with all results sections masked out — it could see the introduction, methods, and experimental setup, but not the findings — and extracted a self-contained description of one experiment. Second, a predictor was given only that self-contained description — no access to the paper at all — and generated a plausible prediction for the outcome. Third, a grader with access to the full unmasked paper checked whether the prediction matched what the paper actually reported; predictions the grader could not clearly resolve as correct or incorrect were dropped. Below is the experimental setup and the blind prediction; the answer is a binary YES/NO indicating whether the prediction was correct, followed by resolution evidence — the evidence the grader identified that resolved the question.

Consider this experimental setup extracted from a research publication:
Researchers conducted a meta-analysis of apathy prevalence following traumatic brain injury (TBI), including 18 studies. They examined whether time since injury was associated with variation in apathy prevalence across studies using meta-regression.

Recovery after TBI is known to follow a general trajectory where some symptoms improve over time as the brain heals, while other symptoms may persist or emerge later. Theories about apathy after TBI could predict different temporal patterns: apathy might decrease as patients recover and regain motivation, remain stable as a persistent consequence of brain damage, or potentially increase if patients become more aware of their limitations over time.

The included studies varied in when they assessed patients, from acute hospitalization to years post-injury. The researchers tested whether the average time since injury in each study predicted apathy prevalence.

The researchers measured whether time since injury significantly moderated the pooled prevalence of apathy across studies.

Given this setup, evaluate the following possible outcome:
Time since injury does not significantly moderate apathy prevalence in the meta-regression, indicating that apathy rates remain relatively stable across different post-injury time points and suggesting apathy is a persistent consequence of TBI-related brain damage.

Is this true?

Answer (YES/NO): YES